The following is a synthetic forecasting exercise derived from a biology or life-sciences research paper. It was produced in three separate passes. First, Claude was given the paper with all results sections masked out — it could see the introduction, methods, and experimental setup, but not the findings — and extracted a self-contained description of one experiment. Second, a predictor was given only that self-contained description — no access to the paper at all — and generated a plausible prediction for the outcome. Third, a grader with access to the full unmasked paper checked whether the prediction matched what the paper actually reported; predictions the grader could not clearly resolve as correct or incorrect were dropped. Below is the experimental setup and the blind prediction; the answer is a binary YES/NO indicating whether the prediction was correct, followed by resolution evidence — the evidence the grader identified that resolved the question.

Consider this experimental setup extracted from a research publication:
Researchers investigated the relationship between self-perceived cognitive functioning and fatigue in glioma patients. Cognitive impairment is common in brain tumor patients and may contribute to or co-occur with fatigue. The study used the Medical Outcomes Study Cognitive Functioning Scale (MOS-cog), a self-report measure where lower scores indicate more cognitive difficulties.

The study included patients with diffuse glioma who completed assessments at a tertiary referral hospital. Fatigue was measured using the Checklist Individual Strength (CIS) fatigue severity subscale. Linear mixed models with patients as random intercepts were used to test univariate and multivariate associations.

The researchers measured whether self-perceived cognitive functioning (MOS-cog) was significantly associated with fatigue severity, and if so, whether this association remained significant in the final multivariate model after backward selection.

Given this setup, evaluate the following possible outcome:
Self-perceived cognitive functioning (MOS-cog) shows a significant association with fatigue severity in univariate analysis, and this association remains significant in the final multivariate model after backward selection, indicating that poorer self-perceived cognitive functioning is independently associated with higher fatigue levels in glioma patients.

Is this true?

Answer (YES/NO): NO